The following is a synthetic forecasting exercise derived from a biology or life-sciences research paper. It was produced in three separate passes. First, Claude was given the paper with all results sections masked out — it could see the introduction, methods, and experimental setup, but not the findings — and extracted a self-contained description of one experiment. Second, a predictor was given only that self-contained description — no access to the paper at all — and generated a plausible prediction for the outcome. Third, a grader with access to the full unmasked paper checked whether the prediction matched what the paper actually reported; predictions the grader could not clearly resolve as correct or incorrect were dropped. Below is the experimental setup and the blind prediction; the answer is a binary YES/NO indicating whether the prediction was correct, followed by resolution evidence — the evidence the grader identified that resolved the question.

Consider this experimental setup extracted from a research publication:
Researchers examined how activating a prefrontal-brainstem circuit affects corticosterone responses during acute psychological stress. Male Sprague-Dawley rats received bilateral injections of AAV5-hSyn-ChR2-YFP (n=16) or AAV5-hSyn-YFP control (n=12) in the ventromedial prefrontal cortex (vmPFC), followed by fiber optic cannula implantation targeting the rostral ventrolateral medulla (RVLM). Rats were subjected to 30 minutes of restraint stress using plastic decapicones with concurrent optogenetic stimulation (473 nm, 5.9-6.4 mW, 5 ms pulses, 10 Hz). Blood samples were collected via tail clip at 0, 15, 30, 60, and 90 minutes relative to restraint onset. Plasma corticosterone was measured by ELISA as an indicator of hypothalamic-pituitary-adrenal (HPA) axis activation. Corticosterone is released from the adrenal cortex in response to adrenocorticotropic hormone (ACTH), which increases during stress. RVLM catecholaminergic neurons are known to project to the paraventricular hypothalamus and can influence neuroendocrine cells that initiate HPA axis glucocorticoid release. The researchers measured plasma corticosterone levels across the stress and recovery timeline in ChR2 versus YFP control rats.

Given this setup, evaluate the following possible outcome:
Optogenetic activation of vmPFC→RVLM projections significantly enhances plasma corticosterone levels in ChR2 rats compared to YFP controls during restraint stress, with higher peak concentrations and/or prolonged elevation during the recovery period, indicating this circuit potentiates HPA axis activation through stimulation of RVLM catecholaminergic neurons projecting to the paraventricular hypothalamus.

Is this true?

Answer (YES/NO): NO